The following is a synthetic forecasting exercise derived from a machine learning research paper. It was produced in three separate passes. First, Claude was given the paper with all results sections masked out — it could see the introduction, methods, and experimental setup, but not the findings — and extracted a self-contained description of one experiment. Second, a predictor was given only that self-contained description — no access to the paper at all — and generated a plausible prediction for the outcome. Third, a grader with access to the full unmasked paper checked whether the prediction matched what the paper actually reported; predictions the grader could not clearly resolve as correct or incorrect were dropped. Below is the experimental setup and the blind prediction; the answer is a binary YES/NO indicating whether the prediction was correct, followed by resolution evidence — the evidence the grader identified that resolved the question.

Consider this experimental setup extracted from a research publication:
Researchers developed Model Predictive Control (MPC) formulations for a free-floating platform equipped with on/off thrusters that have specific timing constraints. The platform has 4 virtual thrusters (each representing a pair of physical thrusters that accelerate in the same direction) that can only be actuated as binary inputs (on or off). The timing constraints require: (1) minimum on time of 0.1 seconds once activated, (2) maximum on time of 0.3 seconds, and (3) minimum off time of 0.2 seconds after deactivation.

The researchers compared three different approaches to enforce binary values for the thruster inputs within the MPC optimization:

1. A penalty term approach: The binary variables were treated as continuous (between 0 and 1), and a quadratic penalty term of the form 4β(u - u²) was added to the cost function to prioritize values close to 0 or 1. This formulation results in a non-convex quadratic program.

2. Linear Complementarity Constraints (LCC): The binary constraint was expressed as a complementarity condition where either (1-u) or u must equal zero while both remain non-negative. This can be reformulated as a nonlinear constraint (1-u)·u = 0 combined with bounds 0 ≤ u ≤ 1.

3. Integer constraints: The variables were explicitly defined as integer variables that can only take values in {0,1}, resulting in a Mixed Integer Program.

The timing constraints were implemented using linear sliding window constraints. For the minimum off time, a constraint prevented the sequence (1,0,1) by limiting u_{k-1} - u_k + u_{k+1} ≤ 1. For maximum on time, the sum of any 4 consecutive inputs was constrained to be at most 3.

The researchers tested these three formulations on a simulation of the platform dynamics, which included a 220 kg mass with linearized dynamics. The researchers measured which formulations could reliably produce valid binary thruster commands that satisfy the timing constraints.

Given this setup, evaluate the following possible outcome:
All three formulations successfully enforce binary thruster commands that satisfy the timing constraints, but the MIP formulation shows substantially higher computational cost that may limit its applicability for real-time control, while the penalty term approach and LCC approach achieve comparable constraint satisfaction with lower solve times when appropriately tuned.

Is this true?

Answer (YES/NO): NO